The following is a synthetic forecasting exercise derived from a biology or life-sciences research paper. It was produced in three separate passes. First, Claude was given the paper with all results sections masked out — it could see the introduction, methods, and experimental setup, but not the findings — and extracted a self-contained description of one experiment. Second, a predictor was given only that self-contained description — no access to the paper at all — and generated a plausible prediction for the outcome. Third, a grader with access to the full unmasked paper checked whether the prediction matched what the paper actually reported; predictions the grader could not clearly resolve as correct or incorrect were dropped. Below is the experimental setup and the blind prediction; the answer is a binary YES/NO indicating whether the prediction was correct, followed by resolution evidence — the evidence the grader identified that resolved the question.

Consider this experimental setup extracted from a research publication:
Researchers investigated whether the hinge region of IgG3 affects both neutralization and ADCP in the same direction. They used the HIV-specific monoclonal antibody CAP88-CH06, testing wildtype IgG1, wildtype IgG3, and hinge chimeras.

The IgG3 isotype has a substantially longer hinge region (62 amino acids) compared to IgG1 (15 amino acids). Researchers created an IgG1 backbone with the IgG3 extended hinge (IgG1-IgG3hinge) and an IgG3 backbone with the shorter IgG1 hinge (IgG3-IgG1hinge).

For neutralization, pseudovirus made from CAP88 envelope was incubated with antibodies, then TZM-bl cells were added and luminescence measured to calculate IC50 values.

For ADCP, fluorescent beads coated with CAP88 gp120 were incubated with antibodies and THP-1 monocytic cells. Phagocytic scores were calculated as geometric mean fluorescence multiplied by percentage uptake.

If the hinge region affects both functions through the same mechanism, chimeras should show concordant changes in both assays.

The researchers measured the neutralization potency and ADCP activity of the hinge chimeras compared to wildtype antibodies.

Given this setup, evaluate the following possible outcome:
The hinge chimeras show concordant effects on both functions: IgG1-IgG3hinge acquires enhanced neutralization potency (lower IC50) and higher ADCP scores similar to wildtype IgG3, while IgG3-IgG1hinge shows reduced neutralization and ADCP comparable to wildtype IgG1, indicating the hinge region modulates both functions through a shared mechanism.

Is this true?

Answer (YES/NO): NO